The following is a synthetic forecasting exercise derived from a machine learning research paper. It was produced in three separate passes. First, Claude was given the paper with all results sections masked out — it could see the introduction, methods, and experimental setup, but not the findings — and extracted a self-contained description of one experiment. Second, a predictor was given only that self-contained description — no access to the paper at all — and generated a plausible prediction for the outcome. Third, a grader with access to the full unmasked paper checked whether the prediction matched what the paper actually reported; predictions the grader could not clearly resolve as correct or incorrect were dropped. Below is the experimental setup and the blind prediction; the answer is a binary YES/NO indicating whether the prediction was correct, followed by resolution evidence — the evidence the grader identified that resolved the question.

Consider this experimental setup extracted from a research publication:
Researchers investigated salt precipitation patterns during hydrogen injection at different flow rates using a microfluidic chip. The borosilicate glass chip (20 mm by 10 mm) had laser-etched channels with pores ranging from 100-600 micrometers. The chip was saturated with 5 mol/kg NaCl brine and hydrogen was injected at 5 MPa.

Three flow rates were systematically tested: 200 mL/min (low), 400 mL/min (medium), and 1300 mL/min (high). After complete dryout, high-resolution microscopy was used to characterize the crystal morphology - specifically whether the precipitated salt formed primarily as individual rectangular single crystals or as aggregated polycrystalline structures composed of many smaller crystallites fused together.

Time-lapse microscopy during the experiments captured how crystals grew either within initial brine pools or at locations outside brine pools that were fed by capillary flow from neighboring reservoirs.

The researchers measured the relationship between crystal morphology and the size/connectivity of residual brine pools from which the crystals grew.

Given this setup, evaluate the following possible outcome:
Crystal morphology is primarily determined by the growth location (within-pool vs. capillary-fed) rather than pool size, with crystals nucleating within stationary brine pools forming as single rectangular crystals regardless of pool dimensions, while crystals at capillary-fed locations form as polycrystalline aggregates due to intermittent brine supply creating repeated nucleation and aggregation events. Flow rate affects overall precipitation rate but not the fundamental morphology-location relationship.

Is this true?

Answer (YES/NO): YES